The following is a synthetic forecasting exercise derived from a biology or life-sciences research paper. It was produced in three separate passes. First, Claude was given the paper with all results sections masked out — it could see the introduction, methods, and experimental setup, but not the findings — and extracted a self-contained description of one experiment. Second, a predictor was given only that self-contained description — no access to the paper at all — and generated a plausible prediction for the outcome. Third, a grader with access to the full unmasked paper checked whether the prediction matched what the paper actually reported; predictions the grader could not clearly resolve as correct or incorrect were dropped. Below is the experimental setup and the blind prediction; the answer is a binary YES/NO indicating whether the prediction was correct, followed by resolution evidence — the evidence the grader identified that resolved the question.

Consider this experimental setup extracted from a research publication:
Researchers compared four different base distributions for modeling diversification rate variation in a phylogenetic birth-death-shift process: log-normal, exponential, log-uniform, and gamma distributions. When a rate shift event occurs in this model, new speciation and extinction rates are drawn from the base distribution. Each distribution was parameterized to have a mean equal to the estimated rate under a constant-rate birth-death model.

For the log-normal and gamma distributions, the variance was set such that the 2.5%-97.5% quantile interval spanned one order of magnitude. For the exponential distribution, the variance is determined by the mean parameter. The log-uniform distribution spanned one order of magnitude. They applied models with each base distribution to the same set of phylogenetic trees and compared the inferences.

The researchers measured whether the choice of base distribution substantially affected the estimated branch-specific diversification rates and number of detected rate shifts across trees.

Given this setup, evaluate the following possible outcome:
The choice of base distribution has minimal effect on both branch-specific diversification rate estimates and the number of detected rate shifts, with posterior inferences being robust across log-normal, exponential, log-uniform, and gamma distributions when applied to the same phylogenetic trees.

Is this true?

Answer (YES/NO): NO